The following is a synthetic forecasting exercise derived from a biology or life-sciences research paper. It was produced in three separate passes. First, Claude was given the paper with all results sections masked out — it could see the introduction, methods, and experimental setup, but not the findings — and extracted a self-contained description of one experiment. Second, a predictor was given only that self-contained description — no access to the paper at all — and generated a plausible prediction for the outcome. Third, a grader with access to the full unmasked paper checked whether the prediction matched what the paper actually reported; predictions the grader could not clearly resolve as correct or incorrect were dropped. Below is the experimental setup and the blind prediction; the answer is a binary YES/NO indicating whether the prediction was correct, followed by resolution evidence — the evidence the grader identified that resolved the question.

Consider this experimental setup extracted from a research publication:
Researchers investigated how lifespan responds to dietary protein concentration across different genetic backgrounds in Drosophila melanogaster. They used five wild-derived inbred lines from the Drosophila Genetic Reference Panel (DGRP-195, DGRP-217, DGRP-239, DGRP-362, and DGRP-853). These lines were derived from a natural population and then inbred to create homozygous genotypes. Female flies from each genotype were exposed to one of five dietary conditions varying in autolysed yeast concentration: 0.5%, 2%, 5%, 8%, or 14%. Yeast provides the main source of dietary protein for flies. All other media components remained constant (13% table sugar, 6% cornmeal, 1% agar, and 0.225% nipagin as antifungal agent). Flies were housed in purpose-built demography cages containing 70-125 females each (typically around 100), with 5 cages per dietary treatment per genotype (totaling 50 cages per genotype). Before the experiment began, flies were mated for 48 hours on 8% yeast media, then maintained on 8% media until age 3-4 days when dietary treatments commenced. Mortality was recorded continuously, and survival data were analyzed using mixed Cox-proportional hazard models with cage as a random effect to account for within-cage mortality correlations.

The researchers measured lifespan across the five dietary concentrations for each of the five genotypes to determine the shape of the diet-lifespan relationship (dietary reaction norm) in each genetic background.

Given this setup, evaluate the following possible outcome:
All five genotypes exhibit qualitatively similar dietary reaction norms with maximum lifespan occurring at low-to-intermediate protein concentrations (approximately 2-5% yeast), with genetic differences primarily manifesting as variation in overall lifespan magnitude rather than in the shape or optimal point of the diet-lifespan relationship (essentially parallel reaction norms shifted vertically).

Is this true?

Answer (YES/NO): NO